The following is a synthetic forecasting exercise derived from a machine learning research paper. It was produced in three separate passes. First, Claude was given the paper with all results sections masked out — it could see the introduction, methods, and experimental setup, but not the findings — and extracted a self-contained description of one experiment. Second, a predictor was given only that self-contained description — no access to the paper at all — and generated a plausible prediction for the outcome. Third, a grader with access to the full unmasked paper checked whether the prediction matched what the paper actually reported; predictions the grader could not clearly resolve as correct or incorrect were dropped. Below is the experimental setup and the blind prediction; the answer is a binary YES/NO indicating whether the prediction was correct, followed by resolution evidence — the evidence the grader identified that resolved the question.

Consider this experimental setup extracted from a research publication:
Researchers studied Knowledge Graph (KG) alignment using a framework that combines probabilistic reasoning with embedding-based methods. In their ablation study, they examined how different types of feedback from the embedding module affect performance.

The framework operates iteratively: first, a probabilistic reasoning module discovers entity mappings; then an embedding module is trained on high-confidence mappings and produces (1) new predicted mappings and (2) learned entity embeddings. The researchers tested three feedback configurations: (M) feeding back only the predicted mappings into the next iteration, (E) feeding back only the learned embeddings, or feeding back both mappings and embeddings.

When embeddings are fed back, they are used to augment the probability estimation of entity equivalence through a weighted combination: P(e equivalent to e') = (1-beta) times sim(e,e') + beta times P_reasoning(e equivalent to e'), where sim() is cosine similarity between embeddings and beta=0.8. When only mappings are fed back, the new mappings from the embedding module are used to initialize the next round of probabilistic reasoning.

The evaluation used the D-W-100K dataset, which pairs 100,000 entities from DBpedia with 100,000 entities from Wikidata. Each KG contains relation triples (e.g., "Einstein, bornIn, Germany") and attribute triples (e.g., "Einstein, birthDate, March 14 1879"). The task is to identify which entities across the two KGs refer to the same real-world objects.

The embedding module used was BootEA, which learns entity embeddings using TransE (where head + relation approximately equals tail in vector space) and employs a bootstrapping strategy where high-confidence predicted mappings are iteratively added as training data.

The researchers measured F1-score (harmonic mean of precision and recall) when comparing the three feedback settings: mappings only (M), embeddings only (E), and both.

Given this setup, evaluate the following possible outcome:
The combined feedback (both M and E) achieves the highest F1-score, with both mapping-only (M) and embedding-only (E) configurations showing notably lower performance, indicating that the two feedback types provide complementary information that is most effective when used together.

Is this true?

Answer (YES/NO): NO